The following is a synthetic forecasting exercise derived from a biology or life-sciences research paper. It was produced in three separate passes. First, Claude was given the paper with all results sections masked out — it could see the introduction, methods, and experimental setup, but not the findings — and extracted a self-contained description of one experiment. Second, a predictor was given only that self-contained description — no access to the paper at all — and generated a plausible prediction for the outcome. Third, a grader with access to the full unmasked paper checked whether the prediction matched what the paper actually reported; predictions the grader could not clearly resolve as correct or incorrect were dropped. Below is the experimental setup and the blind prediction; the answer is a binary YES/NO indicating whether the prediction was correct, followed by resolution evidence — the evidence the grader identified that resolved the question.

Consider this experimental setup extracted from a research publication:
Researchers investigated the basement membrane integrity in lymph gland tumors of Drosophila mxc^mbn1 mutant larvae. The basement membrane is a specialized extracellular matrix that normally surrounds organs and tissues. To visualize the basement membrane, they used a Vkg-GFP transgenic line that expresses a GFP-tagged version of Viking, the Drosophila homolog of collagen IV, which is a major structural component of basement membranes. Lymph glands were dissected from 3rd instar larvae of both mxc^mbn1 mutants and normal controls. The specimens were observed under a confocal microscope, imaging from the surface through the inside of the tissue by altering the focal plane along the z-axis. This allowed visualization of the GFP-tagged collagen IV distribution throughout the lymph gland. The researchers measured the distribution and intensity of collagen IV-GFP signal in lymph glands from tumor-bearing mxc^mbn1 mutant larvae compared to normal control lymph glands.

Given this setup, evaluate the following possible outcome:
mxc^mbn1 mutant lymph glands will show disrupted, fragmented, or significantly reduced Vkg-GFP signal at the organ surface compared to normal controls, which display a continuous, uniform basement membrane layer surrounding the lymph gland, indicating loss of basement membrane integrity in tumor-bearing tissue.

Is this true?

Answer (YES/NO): NO